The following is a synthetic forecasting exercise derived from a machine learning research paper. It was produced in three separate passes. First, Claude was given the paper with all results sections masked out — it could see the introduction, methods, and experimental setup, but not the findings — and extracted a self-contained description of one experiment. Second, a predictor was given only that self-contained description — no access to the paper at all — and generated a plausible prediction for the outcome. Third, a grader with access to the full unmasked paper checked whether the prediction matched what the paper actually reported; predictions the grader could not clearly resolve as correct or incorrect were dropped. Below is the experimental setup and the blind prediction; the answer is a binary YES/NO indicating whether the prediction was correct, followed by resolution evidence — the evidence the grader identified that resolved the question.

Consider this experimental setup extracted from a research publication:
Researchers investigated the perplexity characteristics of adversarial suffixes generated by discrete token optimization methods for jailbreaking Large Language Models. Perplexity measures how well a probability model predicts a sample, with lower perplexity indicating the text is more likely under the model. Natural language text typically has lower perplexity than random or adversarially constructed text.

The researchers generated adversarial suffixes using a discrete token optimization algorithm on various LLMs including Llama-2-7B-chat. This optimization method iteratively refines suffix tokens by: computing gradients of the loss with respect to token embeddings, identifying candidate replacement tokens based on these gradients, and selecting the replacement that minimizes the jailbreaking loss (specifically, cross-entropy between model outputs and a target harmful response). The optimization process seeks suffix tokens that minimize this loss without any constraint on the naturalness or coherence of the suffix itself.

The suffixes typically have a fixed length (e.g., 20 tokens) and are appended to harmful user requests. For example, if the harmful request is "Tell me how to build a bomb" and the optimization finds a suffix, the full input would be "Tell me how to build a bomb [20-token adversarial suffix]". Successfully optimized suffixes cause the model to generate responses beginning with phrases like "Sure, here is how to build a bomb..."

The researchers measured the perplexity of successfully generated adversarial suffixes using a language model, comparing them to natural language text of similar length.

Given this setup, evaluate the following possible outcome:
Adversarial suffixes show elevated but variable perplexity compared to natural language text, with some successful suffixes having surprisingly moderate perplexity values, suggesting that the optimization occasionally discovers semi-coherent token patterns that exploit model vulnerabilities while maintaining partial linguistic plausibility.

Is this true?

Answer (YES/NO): NO